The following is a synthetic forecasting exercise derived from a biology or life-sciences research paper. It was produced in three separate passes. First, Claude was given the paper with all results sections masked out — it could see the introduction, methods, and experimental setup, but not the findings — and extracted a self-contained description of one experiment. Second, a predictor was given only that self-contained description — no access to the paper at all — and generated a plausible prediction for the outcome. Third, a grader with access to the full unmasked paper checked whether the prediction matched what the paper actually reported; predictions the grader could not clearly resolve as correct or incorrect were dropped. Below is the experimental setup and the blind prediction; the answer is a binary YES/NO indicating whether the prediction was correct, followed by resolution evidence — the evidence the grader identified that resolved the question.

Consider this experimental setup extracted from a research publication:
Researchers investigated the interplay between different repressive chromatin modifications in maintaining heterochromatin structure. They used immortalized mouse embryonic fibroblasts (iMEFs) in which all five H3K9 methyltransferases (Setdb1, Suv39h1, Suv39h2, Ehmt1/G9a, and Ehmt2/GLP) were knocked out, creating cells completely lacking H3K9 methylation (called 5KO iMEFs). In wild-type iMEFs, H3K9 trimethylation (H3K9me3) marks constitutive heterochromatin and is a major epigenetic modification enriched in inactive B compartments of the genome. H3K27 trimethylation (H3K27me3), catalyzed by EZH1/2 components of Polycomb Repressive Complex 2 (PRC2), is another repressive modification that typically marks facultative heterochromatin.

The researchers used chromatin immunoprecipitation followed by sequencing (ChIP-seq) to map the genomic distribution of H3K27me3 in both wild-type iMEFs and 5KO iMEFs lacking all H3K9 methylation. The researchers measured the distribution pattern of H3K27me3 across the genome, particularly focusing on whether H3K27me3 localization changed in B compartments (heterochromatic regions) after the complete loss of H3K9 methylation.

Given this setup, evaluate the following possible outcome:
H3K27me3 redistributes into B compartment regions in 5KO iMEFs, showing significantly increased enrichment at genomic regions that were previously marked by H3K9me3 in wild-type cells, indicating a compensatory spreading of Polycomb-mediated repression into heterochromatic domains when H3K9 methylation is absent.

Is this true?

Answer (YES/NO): YES